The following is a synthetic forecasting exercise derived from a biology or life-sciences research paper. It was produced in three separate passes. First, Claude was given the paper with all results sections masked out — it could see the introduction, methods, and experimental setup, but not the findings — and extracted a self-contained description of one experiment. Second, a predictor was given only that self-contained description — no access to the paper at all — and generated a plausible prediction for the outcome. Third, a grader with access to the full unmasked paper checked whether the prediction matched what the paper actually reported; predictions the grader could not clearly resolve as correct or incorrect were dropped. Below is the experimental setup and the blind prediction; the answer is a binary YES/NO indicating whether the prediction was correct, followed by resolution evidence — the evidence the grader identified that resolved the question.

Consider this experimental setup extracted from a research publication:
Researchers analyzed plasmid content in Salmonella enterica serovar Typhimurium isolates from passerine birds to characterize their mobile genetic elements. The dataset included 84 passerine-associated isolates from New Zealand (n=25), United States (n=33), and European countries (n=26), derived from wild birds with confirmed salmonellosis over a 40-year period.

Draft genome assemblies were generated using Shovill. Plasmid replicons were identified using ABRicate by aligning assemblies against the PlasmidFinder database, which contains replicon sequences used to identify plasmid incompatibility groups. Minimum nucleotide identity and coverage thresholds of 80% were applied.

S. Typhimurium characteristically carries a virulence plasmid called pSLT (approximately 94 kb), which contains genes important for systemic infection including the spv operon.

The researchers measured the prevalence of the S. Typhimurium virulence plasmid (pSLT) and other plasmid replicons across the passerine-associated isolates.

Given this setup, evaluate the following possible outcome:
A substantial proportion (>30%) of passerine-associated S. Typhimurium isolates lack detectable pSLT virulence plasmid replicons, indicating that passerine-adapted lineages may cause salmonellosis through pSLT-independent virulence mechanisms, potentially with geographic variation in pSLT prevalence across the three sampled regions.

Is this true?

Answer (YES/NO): YES